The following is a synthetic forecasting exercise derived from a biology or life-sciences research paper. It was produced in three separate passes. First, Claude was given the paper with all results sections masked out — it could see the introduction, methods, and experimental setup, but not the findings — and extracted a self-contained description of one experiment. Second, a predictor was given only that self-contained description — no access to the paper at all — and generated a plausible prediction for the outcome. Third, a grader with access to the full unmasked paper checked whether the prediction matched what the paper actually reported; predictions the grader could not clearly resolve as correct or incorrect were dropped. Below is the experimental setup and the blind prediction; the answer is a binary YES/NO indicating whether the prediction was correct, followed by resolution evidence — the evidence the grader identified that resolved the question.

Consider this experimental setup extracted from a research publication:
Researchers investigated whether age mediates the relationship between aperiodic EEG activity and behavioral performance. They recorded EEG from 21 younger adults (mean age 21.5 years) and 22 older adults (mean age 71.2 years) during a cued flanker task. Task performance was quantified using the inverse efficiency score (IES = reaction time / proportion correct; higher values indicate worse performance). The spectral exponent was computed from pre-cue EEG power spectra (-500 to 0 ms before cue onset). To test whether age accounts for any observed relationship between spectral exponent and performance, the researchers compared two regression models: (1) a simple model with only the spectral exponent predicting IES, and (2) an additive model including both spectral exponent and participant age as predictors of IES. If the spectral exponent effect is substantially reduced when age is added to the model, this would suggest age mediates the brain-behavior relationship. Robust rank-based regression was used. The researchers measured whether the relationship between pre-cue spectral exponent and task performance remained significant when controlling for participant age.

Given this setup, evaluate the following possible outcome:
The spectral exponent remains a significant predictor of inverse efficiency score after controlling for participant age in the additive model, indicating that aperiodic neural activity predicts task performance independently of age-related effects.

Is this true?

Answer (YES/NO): NO